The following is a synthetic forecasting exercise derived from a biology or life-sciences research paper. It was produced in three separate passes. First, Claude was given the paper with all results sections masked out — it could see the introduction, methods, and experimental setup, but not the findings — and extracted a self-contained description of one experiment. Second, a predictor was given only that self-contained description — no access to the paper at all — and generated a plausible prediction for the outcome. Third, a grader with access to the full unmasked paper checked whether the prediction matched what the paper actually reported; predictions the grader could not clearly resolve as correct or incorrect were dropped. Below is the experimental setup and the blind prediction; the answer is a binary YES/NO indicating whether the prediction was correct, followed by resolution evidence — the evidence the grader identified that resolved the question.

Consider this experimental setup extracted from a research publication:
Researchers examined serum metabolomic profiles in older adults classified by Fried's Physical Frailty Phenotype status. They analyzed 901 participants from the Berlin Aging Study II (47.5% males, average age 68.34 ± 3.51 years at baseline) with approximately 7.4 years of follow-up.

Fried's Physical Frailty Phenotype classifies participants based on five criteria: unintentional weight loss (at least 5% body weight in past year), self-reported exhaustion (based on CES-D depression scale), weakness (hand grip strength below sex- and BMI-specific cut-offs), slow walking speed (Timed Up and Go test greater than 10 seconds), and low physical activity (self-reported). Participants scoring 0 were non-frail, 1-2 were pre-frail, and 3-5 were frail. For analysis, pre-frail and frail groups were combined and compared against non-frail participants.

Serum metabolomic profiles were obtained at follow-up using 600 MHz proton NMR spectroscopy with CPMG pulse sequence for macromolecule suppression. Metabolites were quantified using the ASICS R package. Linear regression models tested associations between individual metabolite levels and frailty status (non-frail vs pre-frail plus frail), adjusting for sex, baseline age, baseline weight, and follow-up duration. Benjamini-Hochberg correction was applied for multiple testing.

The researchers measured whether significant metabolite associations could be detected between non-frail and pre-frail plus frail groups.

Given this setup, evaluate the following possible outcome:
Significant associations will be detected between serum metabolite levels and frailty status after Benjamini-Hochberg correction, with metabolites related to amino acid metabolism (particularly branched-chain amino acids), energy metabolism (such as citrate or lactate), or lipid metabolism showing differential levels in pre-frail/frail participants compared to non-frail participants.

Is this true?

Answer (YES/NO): NO